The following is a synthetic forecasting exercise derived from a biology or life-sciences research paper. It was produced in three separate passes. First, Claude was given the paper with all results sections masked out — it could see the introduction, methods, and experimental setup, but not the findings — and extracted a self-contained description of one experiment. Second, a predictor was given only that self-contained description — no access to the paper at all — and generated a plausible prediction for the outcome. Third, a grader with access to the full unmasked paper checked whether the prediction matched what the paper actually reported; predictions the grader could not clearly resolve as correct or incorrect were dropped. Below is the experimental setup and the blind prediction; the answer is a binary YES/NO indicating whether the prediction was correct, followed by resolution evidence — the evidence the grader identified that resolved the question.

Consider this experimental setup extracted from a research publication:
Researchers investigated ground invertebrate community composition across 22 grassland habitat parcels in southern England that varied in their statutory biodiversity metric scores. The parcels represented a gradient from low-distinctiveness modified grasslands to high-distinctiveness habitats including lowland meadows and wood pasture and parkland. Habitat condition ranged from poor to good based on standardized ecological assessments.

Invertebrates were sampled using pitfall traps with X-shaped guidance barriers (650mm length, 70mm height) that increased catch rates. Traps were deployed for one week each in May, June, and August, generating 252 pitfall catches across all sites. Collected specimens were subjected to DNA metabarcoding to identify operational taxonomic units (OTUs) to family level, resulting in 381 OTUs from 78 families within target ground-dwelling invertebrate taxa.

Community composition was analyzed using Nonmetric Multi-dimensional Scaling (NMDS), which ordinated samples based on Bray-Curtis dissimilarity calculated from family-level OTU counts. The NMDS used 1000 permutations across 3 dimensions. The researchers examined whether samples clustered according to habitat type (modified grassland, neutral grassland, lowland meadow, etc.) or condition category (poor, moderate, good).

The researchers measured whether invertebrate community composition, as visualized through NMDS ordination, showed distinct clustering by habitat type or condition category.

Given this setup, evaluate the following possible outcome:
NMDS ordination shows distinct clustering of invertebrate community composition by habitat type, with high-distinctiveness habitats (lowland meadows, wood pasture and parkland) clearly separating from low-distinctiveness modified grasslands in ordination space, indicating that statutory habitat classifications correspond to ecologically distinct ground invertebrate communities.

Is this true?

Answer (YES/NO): NO